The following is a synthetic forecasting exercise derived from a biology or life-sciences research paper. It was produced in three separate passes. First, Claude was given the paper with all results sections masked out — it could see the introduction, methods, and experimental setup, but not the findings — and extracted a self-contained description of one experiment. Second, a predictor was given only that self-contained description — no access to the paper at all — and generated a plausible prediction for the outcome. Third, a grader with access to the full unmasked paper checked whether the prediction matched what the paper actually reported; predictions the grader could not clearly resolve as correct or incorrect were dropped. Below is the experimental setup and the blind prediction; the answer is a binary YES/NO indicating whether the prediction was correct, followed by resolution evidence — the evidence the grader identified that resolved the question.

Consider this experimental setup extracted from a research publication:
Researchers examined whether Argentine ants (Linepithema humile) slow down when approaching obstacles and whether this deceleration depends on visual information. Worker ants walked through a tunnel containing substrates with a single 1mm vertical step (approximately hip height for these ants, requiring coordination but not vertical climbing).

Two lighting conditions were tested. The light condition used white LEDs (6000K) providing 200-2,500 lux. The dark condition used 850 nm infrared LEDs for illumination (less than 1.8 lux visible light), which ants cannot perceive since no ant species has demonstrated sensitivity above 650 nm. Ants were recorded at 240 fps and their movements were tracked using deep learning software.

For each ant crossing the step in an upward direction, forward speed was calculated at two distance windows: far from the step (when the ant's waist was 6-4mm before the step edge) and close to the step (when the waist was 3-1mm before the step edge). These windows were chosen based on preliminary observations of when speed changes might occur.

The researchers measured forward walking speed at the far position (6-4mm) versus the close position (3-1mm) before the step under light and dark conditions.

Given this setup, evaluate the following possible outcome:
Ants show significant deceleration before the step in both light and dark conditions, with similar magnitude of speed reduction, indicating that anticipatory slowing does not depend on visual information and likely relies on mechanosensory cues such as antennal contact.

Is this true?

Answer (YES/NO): YES